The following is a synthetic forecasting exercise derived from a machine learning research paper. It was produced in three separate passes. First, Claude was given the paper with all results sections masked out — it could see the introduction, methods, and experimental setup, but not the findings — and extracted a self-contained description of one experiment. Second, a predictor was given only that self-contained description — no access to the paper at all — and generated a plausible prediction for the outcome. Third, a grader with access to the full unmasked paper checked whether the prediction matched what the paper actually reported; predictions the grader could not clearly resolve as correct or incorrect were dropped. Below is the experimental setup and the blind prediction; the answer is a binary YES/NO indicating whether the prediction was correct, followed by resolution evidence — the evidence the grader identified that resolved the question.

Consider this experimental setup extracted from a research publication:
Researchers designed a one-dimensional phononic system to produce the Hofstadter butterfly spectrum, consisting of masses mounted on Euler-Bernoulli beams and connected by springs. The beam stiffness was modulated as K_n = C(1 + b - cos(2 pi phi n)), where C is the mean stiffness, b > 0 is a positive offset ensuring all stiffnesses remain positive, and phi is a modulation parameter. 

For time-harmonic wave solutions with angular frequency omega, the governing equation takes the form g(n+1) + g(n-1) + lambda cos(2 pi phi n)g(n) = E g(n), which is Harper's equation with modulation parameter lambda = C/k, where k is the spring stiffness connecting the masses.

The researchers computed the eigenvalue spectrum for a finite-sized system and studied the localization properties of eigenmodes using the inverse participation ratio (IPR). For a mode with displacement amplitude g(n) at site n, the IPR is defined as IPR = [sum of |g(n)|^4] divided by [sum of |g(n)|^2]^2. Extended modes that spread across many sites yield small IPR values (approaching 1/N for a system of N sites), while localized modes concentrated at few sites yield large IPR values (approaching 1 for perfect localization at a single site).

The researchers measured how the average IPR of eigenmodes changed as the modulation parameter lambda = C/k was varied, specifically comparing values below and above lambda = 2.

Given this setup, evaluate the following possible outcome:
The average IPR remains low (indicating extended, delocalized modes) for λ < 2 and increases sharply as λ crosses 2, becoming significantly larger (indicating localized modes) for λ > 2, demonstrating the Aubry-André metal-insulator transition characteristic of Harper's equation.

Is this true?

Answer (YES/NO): YES